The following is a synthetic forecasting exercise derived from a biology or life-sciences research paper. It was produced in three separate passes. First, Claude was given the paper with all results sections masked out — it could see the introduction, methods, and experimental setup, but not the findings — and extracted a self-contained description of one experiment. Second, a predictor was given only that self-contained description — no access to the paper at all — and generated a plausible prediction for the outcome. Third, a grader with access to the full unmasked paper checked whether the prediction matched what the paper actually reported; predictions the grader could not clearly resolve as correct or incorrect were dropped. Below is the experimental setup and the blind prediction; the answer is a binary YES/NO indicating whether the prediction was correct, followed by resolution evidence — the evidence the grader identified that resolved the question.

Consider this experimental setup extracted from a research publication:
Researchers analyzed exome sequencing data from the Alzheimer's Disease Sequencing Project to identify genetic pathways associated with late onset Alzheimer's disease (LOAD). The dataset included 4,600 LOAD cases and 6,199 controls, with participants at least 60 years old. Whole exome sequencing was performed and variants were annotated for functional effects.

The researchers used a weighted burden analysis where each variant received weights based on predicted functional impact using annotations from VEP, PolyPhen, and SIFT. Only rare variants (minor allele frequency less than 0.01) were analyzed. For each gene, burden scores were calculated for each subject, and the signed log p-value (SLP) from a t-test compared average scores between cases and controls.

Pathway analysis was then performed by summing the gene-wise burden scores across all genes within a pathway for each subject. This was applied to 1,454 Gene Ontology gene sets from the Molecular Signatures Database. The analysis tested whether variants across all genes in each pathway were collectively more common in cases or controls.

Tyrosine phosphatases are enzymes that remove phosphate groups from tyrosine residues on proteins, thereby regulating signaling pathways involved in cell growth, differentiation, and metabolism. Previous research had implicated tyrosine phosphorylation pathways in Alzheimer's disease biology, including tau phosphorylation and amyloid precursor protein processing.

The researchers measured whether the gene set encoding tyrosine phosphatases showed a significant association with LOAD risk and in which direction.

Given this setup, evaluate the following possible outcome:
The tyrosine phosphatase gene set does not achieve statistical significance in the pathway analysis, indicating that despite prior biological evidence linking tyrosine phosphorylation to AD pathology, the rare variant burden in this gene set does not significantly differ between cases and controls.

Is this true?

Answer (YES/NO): NO